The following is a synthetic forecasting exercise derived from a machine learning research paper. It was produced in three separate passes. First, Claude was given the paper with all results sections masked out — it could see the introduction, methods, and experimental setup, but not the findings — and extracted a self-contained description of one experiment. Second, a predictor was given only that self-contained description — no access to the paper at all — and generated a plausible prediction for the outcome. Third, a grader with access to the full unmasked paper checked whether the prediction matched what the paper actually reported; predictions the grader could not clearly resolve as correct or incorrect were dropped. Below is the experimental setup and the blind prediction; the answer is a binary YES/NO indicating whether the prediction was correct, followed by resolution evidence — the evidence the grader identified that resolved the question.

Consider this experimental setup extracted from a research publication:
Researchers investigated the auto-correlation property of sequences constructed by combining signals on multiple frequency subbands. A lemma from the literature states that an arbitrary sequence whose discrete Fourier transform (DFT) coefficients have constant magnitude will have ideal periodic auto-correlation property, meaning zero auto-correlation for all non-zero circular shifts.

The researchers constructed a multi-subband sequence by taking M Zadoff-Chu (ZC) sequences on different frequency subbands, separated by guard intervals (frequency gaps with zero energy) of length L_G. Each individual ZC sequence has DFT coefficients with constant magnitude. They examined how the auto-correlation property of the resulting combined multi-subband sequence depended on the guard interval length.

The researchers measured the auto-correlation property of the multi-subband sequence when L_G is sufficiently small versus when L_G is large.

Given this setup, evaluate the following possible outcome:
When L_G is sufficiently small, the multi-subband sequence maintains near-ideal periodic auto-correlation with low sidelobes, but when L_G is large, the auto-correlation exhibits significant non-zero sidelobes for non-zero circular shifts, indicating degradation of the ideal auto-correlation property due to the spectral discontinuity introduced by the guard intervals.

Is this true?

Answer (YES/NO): YES